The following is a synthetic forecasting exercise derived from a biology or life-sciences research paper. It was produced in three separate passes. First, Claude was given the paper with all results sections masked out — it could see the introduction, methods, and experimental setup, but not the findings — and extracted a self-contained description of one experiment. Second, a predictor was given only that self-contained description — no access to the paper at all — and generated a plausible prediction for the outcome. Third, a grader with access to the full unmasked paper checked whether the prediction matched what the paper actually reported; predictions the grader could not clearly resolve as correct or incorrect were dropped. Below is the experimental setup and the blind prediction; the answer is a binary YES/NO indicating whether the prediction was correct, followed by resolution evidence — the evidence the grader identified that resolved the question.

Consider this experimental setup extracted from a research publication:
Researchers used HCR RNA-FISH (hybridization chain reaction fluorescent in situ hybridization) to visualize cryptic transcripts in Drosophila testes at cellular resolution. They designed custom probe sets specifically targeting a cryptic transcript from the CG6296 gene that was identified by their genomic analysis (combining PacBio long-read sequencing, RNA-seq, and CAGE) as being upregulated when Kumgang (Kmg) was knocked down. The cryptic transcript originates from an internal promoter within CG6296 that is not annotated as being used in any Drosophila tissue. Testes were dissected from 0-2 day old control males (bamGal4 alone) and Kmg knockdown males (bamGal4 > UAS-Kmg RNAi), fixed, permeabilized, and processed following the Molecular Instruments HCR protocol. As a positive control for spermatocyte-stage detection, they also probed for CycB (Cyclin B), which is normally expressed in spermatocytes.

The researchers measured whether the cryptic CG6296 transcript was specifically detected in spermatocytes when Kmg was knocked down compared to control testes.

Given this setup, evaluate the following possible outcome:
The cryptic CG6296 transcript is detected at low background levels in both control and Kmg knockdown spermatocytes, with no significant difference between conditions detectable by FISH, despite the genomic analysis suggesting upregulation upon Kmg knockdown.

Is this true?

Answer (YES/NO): NO